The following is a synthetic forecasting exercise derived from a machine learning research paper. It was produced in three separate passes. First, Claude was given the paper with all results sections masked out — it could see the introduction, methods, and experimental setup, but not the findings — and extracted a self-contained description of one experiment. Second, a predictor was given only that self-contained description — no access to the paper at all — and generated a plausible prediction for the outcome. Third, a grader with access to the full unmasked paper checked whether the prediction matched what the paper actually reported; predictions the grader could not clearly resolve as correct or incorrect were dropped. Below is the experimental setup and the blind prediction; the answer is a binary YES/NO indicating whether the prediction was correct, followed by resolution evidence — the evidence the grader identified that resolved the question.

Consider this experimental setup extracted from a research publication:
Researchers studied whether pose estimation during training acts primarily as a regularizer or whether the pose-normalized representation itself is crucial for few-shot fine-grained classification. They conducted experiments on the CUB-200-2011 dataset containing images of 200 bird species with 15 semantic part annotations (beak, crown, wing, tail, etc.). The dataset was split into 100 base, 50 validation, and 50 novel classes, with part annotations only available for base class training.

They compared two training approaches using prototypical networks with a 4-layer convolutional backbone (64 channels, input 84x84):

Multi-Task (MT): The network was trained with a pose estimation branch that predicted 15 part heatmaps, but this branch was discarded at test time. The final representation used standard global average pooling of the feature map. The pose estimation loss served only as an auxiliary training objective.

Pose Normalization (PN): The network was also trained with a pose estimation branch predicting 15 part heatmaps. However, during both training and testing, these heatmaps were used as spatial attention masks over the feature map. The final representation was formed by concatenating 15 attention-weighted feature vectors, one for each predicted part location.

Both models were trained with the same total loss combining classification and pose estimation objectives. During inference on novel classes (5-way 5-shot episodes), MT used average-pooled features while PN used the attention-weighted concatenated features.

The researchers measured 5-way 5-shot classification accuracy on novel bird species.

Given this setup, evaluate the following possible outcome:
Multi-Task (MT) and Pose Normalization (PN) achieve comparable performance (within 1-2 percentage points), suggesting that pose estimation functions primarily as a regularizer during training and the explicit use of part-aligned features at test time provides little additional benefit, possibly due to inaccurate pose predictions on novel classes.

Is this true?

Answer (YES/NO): NO